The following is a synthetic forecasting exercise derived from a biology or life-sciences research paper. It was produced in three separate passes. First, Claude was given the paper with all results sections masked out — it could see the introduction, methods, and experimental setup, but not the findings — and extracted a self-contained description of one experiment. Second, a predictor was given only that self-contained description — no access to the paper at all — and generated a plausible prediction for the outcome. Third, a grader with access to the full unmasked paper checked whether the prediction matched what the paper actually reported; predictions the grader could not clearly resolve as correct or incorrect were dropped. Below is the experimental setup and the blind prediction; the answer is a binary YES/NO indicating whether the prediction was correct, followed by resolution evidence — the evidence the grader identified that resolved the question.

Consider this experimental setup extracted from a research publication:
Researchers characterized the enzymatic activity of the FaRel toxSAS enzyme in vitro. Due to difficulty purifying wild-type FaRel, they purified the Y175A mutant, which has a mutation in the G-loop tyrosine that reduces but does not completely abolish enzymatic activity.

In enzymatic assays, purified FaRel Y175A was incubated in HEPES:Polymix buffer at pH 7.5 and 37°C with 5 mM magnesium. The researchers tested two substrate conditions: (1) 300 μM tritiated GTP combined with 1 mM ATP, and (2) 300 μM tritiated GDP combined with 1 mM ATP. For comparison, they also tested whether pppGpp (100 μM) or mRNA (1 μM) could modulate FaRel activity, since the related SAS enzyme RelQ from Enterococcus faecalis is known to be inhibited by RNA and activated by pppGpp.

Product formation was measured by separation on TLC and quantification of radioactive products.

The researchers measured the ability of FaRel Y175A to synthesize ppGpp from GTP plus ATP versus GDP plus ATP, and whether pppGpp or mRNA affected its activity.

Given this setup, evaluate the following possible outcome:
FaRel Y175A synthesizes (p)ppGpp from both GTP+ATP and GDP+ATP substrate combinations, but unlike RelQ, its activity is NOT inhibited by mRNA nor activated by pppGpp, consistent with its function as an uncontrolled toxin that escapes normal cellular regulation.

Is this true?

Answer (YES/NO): NO